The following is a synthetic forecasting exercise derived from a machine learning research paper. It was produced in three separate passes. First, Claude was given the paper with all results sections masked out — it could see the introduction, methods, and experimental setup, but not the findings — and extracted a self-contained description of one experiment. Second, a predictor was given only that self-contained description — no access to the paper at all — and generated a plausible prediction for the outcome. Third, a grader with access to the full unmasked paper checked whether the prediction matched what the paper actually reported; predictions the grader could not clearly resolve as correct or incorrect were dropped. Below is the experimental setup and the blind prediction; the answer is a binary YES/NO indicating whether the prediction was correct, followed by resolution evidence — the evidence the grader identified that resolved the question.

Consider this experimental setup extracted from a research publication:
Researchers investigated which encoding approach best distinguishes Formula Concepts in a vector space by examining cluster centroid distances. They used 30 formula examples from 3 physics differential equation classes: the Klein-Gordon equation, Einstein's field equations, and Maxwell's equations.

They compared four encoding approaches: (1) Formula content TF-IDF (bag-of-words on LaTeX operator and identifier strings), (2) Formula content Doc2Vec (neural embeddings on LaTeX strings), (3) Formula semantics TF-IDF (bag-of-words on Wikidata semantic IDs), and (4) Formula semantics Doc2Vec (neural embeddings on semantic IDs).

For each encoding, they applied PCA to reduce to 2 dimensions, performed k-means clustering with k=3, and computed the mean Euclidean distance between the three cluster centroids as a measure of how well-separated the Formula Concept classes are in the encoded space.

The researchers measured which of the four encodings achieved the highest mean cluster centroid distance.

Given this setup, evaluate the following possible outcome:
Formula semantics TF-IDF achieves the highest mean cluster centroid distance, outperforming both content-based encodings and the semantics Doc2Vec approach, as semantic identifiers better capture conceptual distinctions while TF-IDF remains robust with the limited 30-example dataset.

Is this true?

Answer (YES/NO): NO